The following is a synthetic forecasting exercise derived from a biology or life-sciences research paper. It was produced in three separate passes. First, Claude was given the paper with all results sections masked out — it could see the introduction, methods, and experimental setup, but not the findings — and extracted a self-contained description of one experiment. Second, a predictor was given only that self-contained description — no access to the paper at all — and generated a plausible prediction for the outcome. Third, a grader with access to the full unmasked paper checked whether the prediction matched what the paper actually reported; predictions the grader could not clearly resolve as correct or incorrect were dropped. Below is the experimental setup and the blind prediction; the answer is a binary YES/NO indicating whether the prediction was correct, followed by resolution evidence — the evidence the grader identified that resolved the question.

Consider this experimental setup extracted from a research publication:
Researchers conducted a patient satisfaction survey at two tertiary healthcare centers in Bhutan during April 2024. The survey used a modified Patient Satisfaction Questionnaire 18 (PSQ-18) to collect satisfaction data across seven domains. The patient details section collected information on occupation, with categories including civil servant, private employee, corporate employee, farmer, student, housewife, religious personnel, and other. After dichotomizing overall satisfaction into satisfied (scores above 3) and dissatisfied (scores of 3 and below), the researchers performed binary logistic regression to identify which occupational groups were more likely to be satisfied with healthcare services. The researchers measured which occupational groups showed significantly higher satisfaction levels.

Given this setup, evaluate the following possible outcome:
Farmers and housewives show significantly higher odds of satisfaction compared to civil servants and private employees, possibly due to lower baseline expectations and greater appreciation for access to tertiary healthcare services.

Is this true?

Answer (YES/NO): NO